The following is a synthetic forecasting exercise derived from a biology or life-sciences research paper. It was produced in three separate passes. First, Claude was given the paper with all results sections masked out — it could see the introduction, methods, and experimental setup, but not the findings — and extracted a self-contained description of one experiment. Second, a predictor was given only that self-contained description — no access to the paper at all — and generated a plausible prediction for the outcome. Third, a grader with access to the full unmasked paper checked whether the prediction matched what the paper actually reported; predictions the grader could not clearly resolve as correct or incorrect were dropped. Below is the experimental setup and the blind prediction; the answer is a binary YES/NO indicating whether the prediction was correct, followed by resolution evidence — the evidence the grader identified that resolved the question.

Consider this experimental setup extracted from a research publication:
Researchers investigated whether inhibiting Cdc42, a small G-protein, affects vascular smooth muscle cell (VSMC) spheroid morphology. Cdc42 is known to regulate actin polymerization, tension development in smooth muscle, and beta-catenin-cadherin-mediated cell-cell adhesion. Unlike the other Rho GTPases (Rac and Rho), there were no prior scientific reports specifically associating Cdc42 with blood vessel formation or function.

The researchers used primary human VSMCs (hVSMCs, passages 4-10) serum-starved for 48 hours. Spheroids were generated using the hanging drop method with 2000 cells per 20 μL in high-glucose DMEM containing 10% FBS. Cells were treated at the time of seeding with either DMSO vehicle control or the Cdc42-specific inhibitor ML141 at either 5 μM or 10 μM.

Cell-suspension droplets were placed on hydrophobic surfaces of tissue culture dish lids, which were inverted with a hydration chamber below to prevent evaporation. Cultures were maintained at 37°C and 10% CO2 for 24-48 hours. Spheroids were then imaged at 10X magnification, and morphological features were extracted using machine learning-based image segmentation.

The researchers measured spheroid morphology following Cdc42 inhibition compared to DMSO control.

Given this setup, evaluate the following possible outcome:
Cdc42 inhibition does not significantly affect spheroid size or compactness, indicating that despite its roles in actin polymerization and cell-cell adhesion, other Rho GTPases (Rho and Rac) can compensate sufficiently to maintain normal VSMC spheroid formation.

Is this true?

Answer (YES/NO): NO